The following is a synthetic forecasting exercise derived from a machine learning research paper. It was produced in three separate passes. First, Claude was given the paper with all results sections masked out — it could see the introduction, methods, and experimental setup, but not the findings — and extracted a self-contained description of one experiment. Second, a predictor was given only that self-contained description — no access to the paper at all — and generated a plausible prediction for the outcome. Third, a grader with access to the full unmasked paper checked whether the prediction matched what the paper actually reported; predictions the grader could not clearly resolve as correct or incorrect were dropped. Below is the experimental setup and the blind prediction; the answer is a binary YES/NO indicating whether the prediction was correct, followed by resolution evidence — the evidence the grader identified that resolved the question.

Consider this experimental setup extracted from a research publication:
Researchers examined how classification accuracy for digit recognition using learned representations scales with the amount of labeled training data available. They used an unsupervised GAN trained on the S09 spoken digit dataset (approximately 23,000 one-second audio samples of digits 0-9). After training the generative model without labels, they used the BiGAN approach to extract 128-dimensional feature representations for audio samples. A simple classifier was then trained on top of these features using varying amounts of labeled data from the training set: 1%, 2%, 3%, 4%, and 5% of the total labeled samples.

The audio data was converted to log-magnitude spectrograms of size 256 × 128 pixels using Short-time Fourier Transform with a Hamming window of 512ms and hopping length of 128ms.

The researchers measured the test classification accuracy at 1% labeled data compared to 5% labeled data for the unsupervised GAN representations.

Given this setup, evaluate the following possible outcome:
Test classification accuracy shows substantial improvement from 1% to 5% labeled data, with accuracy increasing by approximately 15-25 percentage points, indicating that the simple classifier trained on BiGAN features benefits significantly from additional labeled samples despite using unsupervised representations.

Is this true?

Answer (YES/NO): NO